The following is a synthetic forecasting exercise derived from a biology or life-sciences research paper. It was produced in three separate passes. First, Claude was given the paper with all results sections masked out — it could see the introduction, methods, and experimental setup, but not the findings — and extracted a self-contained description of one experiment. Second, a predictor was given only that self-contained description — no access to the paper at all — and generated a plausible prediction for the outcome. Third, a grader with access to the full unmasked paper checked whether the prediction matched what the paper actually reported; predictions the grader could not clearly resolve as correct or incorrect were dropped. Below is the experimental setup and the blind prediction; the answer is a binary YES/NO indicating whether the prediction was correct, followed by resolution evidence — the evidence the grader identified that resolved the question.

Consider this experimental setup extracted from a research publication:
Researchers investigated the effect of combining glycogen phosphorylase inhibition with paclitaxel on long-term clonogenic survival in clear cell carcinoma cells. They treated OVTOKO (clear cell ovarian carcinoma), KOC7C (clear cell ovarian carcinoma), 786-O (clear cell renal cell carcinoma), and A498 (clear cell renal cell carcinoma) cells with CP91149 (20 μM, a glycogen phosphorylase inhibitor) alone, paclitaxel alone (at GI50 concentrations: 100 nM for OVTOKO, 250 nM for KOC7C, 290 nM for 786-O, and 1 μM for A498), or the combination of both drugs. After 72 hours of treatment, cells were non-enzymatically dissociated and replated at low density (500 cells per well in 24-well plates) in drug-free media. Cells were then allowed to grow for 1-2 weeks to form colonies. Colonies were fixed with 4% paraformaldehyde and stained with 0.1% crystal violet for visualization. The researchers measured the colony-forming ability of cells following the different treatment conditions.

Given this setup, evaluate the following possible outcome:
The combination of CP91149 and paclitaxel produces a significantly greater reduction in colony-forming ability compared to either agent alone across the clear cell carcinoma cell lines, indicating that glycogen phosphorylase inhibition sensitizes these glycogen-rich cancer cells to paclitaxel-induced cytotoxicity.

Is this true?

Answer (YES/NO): YES